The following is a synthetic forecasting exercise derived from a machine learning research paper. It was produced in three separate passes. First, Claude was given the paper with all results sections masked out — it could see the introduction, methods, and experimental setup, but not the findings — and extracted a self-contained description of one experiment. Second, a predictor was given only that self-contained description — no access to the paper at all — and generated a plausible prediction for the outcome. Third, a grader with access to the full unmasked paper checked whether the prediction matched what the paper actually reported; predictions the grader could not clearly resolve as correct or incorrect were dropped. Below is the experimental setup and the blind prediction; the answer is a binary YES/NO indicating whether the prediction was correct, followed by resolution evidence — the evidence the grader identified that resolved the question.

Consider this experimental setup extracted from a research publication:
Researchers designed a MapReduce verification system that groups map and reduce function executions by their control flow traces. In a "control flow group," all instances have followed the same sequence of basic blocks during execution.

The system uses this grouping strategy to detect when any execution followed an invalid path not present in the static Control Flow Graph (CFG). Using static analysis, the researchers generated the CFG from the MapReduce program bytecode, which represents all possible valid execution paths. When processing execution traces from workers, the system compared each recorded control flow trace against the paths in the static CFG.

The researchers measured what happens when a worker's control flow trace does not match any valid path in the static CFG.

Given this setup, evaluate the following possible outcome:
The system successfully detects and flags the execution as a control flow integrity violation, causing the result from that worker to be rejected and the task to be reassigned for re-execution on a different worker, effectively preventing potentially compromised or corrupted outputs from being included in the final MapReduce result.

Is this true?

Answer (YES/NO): NO